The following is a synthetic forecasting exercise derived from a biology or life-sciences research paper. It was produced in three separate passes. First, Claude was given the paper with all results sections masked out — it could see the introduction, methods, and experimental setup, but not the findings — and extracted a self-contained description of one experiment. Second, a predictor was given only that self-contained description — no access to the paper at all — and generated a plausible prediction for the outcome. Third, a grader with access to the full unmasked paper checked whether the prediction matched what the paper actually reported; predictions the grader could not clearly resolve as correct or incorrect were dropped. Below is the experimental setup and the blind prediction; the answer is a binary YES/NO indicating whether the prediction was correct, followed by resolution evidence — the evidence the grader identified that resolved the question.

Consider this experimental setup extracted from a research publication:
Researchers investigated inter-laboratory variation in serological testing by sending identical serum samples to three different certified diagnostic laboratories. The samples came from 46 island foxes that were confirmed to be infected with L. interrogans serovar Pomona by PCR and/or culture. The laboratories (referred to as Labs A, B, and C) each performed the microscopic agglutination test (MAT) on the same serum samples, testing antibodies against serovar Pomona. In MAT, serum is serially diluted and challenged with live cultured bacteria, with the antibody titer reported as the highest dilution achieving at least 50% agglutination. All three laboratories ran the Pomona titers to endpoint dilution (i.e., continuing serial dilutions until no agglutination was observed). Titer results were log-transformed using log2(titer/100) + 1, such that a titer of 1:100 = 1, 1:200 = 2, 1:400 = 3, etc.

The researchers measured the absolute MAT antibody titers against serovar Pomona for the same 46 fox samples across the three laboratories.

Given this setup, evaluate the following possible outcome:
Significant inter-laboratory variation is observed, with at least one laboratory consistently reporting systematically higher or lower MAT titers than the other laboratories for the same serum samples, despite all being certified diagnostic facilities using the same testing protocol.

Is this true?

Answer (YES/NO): YES